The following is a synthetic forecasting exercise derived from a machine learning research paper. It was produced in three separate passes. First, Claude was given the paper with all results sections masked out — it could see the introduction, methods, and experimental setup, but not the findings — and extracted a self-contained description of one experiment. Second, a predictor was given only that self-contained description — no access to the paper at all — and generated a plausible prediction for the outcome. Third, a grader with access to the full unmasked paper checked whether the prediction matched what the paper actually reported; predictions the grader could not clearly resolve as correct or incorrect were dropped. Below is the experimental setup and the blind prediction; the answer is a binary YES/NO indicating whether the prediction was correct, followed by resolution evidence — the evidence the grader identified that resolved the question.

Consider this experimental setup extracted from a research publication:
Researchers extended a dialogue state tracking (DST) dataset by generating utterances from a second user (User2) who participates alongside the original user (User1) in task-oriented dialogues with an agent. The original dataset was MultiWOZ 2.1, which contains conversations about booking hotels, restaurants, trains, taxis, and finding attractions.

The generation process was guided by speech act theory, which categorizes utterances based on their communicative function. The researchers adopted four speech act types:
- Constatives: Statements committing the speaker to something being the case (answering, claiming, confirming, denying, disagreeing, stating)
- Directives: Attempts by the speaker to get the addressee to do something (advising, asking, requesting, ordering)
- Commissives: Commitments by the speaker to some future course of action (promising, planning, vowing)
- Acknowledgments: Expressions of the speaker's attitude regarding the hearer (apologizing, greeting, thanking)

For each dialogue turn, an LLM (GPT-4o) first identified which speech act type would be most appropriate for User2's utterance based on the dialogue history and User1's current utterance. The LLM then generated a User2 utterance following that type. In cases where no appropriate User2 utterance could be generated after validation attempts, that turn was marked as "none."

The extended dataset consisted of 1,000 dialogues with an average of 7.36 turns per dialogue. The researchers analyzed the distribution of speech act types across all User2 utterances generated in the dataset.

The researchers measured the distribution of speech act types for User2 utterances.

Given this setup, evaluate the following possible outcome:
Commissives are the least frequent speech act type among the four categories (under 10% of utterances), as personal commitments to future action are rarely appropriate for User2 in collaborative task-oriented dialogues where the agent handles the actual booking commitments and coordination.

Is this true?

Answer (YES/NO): NO